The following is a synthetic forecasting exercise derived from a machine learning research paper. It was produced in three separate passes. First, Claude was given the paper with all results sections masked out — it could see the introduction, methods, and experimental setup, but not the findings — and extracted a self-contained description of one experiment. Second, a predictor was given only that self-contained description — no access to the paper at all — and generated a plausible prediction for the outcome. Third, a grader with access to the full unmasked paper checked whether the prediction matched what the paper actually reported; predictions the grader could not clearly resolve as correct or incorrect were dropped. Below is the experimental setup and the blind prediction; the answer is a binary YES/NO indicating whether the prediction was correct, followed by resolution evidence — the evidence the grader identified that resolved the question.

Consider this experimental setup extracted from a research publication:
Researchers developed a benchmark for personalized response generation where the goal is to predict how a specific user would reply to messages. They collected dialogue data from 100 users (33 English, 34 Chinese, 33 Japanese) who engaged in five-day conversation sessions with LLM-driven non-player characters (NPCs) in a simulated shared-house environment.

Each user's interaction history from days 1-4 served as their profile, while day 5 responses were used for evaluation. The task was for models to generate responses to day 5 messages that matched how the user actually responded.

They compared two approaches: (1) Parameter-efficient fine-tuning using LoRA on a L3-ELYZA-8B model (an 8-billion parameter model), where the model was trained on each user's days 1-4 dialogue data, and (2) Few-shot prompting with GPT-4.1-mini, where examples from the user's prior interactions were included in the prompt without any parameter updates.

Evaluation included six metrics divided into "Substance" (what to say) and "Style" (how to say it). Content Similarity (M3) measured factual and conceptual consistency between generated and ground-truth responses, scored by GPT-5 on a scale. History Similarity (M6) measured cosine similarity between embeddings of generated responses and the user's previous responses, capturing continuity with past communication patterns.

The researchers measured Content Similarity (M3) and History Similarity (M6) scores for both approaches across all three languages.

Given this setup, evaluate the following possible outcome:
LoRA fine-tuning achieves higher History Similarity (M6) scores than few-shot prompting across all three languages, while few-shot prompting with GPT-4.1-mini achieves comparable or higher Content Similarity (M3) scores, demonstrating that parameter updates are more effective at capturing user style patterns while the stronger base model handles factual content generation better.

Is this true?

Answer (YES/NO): YES